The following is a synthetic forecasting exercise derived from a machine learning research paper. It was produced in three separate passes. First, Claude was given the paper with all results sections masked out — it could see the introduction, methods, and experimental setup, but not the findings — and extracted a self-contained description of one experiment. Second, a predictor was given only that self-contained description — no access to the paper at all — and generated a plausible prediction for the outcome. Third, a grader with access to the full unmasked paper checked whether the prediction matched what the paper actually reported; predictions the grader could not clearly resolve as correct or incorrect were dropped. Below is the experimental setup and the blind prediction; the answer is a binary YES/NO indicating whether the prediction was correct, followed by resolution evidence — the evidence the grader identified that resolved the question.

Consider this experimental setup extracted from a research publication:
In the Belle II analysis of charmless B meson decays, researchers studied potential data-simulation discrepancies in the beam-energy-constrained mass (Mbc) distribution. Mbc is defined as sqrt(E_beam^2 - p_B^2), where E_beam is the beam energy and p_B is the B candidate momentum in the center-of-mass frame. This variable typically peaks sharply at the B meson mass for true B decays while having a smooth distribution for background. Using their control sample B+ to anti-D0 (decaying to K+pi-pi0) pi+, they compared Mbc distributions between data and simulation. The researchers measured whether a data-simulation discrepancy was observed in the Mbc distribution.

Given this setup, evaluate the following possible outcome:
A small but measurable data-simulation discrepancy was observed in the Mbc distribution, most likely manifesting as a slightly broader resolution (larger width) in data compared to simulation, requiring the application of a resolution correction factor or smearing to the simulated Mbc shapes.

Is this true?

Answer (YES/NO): NO